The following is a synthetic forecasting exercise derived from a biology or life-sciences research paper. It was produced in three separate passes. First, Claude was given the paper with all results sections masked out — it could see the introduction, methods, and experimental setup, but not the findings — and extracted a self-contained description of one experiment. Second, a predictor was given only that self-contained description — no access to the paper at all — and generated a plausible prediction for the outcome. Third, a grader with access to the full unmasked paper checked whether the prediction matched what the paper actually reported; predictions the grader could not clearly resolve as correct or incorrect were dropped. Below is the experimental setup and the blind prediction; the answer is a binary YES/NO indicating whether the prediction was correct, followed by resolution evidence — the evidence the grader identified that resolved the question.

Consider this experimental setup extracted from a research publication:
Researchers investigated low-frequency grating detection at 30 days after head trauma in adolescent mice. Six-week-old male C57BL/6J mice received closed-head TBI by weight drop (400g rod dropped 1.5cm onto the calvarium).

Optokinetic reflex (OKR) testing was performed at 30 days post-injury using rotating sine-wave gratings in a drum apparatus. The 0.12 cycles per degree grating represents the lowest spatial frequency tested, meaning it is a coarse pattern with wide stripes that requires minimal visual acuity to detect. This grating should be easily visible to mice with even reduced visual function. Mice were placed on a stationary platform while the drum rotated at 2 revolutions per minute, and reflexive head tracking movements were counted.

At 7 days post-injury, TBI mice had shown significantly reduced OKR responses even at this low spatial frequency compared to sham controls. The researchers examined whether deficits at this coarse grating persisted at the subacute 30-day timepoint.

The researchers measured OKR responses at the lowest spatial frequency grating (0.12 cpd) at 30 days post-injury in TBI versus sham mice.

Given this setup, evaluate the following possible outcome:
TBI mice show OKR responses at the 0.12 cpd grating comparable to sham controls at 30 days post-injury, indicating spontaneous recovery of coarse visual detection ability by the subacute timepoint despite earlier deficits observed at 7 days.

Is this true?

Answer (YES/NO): NO